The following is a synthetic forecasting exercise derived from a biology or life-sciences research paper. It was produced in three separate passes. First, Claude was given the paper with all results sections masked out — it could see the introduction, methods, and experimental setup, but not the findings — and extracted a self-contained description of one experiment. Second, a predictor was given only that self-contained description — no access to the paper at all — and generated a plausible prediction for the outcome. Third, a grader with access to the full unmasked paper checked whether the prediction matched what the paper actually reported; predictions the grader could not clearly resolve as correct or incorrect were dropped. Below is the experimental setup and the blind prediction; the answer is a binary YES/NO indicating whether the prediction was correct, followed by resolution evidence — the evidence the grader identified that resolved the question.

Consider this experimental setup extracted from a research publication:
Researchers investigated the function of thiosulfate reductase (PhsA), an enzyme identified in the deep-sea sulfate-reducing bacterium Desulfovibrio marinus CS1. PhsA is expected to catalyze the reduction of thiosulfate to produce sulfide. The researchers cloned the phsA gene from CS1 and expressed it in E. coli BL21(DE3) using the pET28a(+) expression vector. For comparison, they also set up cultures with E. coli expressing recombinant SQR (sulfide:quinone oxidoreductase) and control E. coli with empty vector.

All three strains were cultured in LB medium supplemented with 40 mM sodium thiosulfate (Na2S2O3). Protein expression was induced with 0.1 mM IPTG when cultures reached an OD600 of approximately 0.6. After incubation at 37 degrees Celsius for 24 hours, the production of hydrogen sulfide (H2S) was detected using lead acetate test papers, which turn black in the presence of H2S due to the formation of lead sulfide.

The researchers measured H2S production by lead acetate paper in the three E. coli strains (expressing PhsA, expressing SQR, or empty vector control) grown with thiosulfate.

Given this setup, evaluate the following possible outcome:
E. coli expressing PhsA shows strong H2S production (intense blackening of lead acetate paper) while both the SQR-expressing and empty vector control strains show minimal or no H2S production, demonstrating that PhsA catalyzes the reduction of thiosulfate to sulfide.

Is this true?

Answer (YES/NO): NO